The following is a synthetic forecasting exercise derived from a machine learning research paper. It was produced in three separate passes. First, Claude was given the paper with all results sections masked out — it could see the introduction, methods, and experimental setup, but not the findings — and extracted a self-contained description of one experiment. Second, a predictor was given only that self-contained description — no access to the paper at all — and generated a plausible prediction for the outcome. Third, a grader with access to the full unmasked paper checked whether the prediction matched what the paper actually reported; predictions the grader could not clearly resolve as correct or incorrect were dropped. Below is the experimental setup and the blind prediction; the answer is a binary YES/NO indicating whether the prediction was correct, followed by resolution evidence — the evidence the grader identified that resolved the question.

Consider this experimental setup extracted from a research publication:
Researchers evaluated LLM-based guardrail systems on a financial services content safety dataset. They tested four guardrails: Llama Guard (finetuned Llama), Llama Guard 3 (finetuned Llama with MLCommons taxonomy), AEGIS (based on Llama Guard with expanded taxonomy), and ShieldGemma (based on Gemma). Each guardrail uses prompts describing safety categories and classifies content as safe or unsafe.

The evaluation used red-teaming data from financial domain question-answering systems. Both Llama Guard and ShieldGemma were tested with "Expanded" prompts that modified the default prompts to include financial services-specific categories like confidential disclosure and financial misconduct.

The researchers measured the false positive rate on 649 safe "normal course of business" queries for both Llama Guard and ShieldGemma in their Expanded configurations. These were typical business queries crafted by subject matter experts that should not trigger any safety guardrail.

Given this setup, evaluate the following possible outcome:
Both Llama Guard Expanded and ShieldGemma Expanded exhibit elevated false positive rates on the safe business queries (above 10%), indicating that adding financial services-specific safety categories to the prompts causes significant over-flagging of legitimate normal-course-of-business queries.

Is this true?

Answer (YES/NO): NO